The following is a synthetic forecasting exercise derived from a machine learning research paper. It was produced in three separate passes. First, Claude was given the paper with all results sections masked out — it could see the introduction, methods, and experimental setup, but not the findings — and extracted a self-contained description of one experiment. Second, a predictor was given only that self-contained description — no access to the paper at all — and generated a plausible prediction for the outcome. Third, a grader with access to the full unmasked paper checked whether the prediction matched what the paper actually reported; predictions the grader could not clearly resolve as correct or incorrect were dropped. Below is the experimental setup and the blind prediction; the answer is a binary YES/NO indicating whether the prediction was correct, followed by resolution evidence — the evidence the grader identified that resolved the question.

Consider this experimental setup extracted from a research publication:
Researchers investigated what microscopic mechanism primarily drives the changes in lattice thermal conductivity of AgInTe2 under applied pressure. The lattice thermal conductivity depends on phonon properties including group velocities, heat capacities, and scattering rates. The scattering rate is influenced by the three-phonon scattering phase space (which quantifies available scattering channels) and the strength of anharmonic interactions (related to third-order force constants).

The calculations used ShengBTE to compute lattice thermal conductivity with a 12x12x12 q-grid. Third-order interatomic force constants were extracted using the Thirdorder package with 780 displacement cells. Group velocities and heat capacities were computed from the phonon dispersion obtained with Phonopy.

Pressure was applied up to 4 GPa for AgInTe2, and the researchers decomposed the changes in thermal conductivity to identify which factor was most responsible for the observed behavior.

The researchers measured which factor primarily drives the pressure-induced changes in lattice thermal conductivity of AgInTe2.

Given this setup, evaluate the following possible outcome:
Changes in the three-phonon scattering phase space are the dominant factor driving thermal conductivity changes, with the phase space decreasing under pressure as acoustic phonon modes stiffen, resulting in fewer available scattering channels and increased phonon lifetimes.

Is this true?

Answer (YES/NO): NO